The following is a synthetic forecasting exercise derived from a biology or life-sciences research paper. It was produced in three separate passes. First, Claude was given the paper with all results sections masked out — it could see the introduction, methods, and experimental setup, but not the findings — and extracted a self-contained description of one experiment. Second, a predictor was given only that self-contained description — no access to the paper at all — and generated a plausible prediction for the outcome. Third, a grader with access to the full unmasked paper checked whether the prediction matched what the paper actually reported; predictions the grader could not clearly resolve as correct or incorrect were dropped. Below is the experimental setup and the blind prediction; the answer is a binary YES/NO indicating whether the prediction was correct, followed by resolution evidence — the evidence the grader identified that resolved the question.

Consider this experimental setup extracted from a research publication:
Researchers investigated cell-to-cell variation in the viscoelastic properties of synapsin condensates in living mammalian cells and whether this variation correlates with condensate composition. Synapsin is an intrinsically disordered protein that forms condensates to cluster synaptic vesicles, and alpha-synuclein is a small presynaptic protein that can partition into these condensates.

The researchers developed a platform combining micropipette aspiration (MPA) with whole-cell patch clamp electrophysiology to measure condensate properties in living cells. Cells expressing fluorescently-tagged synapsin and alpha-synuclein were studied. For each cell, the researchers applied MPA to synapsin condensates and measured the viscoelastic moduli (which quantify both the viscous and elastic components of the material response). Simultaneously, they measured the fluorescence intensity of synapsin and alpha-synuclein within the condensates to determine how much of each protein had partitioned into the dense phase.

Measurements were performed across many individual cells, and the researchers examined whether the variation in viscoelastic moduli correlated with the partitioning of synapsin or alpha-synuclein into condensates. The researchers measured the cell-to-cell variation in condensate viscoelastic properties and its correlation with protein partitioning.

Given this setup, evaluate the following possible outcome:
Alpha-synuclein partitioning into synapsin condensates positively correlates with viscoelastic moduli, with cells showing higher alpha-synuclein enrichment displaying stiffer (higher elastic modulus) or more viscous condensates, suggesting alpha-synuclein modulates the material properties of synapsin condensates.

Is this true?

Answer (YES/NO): YES